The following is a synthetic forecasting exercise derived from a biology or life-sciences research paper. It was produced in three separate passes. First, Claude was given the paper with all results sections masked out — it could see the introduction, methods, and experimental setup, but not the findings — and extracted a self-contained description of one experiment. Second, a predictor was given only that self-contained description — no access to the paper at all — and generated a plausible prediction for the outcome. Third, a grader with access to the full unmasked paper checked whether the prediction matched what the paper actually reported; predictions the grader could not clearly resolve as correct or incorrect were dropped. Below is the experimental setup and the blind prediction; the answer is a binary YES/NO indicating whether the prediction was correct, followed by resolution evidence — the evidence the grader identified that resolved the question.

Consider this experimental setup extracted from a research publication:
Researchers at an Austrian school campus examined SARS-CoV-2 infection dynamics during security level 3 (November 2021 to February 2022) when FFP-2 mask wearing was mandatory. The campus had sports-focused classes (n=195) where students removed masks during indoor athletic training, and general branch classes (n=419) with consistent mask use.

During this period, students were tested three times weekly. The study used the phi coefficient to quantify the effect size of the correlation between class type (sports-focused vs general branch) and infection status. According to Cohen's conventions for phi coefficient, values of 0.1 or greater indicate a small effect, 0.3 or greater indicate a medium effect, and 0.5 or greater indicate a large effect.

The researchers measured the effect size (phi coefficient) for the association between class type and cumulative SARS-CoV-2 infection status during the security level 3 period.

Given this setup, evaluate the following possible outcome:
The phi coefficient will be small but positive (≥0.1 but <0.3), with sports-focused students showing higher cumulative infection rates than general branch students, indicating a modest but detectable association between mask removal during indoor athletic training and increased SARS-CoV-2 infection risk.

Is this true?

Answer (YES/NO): YES